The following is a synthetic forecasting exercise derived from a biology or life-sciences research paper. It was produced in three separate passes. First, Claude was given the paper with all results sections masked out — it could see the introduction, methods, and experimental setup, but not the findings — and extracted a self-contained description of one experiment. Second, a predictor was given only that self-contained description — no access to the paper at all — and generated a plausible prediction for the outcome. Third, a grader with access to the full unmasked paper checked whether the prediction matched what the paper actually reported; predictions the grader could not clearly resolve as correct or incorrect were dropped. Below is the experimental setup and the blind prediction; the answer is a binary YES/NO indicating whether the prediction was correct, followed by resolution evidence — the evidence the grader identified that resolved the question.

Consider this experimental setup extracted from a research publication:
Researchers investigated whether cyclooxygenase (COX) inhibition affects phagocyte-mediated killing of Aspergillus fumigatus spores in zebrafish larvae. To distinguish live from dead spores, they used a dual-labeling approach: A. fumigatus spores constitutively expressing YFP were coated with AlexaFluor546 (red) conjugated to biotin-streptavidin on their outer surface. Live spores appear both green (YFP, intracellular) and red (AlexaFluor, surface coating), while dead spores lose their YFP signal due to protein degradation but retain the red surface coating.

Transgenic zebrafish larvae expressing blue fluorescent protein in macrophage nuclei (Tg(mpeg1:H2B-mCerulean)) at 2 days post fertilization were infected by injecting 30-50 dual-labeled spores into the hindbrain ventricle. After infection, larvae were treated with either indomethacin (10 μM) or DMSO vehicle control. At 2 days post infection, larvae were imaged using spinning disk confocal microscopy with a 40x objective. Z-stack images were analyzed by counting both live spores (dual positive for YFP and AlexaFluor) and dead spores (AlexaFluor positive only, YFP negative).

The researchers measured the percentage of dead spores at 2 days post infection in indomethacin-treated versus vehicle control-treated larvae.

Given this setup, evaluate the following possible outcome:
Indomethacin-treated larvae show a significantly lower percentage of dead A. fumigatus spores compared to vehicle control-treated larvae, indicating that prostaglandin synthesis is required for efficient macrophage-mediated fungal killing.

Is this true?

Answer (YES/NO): NO